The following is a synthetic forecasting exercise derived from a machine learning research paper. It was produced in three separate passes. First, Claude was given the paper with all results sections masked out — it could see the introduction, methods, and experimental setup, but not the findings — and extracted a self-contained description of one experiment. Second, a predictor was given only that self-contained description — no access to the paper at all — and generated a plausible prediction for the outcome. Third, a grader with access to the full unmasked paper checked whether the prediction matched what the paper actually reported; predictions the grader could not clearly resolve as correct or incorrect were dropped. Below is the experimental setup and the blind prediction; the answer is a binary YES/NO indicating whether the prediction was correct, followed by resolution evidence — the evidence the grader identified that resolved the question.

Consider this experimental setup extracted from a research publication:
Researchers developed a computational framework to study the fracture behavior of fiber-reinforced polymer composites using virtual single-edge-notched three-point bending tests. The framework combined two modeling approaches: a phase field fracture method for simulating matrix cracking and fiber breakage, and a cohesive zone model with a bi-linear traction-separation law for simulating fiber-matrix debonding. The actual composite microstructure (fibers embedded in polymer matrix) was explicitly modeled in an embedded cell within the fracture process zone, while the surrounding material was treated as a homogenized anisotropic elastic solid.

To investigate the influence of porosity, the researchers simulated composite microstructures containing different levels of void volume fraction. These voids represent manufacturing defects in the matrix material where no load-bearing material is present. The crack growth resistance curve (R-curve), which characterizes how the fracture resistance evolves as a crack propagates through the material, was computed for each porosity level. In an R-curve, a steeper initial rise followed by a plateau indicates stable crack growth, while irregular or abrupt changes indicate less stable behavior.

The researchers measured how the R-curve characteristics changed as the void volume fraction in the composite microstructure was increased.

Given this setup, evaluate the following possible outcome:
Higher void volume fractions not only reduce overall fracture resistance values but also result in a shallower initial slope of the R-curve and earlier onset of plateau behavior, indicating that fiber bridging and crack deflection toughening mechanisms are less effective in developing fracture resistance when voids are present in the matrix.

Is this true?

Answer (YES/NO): NO